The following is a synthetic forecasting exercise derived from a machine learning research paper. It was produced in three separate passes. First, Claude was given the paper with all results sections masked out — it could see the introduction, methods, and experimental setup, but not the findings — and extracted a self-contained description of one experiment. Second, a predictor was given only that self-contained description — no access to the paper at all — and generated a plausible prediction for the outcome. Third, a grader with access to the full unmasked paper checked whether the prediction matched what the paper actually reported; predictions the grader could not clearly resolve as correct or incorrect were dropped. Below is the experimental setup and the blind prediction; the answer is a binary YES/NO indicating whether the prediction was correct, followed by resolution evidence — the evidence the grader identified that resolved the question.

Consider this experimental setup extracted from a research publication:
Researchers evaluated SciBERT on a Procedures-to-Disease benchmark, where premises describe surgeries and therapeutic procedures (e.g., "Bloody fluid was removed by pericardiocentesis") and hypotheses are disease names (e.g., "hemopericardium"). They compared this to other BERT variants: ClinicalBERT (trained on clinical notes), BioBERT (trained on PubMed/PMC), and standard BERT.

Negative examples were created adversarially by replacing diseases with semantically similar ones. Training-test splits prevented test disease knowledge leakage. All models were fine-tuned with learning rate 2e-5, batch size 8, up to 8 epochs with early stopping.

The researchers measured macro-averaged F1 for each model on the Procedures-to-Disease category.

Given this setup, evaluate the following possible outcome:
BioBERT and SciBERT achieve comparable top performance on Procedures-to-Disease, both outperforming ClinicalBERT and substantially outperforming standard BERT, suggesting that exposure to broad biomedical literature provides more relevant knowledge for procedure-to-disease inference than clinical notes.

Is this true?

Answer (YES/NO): NO